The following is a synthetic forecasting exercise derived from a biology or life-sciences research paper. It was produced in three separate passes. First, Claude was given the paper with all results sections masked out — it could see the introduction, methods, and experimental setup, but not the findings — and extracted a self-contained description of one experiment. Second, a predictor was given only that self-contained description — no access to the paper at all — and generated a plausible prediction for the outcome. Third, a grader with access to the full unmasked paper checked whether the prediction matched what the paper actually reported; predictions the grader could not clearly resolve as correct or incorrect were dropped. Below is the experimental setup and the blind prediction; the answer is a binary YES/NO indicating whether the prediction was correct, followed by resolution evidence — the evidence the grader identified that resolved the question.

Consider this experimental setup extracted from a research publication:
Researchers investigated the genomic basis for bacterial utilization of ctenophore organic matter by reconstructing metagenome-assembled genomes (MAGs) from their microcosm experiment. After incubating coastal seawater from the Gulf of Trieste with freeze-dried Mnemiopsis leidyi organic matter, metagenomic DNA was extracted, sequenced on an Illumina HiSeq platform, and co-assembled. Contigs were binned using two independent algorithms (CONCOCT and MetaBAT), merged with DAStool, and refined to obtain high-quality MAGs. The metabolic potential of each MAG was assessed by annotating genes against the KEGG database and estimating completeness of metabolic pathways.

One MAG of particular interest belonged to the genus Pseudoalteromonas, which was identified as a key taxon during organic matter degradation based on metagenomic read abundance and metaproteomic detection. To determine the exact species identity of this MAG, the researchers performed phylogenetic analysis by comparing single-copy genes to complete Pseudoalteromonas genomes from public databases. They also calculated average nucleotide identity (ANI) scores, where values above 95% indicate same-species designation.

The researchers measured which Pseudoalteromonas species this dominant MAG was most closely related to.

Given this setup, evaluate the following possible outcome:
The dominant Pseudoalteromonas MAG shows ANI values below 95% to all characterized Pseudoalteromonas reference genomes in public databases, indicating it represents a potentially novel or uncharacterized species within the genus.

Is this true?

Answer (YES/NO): NO